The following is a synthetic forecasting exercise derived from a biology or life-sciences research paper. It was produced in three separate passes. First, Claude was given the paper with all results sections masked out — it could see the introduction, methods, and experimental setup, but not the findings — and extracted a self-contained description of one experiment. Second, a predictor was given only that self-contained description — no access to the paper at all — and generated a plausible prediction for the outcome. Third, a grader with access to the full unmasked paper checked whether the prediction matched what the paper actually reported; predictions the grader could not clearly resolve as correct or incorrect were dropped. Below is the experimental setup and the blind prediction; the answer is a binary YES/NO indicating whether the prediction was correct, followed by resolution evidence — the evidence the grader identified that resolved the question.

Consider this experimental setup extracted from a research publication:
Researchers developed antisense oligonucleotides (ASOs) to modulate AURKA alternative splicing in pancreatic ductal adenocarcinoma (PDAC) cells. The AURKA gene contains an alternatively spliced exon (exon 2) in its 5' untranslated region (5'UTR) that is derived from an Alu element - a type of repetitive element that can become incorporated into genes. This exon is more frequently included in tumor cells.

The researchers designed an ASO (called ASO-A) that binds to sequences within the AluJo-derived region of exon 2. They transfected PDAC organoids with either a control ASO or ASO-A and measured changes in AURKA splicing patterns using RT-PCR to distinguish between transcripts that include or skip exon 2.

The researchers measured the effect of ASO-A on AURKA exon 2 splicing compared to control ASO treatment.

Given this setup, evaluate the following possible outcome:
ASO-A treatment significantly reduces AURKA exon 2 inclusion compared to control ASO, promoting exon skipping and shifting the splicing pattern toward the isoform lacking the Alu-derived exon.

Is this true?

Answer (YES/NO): YES